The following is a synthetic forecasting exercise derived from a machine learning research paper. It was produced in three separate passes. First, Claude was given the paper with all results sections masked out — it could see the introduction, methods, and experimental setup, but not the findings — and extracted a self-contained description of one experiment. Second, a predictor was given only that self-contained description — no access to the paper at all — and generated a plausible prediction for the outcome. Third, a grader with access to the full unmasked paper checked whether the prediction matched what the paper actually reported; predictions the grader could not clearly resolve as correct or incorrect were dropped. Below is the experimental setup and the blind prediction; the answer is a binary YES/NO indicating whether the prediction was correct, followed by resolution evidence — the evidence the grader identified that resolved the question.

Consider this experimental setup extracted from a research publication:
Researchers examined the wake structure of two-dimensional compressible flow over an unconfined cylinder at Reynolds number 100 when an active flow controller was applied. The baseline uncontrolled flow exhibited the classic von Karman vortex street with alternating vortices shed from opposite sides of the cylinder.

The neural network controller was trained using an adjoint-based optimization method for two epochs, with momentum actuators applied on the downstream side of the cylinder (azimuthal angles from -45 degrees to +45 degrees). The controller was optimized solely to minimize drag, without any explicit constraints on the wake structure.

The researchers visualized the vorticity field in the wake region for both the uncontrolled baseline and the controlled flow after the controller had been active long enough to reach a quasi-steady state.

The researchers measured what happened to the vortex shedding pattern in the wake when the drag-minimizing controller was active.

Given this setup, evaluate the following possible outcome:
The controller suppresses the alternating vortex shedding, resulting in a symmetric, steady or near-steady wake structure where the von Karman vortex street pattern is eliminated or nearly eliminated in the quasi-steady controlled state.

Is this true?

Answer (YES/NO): YES